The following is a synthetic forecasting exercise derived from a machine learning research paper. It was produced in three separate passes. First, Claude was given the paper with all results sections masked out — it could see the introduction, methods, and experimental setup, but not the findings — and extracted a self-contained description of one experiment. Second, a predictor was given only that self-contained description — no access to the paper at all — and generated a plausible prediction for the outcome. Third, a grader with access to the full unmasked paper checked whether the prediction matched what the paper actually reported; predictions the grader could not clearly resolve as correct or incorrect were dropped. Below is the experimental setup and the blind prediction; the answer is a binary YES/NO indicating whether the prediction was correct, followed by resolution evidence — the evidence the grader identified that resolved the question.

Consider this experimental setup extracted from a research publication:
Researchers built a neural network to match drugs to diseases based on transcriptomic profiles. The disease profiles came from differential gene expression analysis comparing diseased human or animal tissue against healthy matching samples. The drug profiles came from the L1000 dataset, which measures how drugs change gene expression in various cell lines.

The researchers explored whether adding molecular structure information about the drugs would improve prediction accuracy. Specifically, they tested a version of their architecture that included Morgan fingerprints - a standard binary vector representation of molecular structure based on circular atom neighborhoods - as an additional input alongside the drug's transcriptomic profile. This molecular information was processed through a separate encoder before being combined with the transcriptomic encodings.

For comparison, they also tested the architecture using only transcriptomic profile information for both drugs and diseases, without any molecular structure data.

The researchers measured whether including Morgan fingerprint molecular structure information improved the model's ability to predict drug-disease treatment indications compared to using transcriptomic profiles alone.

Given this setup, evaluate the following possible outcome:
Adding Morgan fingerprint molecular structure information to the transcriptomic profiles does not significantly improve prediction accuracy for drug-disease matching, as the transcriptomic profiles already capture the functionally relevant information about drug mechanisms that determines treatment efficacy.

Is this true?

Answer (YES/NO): YES